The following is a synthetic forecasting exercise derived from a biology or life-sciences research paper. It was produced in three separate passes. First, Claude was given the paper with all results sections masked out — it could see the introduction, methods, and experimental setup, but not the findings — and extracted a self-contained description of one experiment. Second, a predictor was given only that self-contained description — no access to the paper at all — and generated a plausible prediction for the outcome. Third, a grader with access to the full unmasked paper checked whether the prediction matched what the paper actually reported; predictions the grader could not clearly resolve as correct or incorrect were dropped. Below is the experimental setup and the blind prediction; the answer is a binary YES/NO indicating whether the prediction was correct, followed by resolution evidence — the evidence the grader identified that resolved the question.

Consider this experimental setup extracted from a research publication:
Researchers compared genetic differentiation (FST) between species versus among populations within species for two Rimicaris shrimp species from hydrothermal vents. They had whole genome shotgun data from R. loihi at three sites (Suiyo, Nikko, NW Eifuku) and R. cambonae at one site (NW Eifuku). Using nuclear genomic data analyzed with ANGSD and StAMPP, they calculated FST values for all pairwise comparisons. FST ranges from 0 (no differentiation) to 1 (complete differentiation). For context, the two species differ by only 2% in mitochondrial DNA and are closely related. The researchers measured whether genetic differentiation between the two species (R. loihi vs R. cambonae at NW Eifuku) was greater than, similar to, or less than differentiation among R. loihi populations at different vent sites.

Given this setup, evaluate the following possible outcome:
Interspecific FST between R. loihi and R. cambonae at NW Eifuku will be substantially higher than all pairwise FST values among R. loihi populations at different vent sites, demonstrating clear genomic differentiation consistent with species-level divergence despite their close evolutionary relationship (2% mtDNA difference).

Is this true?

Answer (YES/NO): NO